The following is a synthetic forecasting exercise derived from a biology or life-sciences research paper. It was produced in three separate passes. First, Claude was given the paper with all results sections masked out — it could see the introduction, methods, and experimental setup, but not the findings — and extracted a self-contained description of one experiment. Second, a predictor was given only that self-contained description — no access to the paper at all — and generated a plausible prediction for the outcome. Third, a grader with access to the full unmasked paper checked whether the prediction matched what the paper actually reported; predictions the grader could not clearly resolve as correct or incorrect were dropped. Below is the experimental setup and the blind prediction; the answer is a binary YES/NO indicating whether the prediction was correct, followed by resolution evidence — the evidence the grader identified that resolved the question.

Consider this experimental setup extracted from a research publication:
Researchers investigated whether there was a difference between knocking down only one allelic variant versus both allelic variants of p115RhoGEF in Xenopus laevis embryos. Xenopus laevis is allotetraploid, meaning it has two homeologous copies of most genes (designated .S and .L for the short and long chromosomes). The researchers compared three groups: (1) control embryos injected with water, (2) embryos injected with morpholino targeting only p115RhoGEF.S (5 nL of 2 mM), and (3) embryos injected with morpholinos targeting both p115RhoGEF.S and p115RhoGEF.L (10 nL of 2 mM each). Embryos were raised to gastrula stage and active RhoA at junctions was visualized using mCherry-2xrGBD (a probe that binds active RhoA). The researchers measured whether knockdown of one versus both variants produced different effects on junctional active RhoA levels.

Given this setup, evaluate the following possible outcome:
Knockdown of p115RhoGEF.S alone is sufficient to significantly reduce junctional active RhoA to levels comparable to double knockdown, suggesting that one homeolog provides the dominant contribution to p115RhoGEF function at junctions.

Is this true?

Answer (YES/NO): NO